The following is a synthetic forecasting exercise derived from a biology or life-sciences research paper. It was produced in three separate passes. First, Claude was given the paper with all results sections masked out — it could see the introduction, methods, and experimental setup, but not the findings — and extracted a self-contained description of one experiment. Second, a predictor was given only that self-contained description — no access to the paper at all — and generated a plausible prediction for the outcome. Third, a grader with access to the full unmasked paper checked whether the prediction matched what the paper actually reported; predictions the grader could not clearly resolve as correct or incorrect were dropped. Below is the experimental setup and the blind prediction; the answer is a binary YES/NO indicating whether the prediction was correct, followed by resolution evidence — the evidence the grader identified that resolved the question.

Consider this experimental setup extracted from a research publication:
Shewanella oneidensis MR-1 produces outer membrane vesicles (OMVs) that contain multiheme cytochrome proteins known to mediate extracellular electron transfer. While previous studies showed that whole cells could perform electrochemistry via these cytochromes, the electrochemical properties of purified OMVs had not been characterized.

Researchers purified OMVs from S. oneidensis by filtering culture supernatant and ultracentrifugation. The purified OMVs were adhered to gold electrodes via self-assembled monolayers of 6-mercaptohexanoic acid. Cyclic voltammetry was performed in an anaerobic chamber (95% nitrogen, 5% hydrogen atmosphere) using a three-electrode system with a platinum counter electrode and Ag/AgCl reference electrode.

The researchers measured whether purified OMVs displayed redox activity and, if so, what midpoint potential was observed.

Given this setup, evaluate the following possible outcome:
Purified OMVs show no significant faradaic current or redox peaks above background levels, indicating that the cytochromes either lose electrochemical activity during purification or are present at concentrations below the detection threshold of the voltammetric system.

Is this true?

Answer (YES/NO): NO